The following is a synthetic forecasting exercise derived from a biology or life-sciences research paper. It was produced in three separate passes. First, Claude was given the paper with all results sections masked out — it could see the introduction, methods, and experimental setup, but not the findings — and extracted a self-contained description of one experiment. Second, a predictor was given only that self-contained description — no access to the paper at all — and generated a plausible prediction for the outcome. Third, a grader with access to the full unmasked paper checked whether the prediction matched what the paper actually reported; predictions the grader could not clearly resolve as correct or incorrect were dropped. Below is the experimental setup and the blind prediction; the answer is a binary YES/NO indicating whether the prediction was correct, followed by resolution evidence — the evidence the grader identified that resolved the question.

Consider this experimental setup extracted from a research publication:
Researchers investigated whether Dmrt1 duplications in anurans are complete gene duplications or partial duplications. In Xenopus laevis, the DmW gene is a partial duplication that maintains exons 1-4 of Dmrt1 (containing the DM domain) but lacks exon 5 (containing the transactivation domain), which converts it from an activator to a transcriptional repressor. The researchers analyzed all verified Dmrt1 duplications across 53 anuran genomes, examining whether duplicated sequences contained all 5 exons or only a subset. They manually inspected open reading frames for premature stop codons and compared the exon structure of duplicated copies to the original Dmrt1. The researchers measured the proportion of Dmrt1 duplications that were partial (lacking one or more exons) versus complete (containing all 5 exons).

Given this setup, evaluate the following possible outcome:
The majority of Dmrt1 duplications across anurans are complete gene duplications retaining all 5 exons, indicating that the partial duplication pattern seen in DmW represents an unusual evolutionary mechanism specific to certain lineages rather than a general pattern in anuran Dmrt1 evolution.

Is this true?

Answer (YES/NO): NO